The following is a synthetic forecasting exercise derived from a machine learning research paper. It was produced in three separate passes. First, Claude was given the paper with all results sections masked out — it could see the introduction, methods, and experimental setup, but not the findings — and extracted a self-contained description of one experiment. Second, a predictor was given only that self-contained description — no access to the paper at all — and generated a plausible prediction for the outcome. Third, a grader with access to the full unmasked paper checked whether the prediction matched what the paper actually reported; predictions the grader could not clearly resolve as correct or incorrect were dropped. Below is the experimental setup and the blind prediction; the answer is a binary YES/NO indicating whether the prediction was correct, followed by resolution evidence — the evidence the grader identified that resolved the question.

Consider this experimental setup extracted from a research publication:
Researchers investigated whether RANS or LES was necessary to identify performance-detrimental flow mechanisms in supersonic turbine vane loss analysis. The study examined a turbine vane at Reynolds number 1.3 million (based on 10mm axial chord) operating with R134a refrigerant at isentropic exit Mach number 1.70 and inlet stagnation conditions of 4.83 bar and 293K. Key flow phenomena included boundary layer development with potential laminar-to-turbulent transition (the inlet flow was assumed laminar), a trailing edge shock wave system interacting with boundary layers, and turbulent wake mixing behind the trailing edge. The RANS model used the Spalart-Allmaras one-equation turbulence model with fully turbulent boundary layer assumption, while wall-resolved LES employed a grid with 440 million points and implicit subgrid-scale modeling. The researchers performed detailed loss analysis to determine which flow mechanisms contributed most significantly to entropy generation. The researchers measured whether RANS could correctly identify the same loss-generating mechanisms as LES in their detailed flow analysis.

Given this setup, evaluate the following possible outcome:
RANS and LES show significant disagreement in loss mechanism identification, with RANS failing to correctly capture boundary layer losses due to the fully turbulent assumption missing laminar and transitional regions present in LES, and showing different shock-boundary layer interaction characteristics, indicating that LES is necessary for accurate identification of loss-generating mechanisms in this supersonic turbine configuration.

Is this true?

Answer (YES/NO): YES